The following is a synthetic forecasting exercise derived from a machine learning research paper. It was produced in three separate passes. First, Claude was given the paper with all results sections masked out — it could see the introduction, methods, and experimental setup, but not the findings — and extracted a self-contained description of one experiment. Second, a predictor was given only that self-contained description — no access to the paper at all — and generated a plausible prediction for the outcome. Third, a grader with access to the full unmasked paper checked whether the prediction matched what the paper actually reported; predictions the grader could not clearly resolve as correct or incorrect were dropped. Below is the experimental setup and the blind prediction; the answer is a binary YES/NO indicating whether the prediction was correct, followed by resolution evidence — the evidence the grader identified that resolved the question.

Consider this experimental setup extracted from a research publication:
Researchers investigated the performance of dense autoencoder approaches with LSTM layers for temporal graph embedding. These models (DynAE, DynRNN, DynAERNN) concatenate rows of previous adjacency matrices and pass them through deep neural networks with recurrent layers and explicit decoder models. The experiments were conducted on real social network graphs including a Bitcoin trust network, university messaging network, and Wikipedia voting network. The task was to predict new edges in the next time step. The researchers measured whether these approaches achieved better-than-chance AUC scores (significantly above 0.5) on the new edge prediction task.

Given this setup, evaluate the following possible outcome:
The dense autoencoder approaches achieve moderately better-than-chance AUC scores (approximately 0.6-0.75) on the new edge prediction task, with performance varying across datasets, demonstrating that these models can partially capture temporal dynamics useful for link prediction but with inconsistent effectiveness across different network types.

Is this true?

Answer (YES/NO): NO